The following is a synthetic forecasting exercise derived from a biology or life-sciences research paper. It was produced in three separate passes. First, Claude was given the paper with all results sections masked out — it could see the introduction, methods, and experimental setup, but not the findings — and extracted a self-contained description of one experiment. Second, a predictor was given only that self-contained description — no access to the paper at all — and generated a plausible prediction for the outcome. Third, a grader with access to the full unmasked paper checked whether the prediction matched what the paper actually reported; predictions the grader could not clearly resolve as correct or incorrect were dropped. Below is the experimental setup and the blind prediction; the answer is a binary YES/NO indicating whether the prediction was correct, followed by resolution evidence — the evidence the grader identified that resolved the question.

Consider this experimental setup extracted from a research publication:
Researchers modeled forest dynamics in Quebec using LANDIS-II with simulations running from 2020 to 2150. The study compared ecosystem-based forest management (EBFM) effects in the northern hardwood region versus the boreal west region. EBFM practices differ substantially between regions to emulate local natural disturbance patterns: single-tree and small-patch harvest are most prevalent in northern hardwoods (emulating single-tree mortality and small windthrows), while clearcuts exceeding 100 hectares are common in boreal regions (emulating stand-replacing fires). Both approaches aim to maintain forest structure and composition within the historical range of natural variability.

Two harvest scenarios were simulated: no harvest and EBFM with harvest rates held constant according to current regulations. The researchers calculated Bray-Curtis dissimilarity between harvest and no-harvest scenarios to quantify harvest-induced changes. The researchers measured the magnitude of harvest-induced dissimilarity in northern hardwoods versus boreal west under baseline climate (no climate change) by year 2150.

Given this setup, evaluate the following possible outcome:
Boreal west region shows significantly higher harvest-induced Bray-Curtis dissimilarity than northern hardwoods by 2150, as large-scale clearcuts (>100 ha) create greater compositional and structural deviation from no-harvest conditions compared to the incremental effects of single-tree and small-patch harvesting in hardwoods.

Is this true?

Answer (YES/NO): NO